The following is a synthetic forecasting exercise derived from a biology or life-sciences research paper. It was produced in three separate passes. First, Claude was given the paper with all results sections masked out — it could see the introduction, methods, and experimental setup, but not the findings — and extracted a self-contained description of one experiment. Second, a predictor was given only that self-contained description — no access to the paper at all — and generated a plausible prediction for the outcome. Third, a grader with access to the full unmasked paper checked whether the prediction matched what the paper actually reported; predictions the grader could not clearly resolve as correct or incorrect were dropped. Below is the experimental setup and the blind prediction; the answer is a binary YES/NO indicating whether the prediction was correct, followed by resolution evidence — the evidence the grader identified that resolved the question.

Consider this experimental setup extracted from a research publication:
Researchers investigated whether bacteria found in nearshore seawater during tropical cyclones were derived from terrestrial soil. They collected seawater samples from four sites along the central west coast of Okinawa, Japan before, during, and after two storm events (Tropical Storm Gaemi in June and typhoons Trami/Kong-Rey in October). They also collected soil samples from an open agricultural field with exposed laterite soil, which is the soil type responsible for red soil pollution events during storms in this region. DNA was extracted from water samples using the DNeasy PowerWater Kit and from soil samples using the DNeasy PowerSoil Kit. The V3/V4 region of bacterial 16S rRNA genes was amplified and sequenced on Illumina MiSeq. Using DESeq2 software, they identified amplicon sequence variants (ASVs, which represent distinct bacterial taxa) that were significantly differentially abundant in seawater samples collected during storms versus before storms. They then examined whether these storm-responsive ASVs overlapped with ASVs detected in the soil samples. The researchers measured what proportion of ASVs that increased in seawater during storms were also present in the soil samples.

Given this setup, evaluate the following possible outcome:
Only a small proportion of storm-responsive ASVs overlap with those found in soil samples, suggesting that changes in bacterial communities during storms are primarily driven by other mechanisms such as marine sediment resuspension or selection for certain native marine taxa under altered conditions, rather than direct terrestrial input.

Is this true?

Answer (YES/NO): NO